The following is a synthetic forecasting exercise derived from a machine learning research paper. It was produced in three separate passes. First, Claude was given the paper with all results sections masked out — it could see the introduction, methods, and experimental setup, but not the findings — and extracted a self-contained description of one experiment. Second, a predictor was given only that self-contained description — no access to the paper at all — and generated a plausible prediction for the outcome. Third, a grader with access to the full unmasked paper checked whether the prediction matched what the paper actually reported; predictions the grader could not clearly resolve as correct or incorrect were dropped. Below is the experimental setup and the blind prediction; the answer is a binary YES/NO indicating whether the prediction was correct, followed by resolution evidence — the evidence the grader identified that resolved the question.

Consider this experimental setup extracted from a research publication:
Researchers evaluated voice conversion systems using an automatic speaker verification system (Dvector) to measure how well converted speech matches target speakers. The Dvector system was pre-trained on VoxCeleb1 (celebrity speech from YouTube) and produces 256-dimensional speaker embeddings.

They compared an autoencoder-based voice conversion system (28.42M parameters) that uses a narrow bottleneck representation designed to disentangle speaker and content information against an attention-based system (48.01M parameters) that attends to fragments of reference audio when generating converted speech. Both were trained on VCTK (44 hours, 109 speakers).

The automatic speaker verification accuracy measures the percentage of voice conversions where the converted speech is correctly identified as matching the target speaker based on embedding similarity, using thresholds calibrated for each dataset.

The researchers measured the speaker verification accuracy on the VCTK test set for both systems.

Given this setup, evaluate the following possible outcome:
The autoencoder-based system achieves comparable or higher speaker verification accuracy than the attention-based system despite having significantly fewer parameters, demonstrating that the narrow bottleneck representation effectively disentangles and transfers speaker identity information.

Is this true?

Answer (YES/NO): NO